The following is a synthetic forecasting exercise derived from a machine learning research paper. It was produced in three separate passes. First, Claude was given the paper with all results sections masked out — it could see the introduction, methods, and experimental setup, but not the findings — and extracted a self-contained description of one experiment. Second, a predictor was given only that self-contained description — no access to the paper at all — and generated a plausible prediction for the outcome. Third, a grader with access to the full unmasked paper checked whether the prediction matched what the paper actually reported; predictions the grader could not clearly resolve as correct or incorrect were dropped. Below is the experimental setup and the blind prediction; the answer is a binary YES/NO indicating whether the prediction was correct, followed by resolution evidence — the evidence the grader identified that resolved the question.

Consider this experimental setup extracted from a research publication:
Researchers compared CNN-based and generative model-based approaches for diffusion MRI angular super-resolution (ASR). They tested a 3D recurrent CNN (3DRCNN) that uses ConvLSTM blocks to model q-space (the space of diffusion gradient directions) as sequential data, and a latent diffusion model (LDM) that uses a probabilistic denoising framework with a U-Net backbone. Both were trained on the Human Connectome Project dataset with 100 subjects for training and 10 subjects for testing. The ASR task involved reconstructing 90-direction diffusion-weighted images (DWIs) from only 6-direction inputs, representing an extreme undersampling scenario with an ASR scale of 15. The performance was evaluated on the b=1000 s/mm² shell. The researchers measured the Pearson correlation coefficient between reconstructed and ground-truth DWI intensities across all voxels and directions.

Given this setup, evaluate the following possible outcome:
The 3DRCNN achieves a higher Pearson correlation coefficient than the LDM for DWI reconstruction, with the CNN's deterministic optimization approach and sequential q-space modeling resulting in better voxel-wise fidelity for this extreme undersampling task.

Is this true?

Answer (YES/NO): YES